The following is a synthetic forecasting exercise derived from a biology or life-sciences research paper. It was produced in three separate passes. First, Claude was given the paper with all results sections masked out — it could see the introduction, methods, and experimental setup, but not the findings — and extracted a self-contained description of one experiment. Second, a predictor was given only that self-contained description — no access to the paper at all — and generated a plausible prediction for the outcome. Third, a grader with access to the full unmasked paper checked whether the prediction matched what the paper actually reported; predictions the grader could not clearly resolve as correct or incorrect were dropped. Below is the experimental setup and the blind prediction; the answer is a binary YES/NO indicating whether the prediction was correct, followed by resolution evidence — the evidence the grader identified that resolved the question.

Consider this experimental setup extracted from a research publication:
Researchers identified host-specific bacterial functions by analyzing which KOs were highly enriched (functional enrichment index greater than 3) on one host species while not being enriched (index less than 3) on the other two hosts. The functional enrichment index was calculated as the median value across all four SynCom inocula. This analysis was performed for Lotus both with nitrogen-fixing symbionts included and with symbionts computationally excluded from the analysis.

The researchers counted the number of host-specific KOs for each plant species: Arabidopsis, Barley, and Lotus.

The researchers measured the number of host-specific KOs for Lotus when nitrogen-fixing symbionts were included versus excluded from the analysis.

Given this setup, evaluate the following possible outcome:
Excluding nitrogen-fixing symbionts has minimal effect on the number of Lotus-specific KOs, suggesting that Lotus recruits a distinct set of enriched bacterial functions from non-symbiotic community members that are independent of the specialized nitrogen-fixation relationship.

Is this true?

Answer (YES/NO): NO